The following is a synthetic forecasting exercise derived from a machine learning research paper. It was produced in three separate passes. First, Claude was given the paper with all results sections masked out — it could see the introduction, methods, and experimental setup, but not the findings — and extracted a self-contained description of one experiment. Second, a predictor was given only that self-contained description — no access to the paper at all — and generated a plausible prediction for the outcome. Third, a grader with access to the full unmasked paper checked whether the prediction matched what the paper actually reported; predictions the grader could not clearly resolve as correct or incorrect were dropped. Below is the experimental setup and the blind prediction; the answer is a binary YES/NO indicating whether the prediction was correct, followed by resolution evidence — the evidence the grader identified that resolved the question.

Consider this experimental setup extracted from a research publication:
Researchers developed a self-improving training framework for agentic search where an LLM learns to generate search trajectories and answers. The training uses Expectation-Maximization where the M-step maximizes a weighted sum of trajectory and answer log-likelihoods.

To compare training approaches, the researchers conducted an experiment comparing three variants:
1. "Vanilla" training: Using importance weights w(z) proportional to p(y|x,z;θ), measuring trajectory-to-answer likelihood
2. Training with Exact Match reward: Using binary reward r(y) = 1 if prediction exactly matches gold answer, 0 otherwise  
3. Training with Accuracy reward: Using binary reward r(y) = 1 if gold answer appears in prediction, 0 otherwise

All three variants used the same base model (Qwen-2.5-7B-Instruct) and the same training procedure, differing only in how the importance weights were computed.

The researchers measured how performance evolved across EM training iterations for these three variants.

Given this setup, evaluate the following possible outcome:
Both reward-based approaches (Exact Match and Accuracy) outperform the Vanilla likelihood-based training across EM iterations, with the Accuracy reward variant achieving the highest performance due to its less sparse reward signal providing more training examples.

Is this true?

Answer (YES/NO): NO